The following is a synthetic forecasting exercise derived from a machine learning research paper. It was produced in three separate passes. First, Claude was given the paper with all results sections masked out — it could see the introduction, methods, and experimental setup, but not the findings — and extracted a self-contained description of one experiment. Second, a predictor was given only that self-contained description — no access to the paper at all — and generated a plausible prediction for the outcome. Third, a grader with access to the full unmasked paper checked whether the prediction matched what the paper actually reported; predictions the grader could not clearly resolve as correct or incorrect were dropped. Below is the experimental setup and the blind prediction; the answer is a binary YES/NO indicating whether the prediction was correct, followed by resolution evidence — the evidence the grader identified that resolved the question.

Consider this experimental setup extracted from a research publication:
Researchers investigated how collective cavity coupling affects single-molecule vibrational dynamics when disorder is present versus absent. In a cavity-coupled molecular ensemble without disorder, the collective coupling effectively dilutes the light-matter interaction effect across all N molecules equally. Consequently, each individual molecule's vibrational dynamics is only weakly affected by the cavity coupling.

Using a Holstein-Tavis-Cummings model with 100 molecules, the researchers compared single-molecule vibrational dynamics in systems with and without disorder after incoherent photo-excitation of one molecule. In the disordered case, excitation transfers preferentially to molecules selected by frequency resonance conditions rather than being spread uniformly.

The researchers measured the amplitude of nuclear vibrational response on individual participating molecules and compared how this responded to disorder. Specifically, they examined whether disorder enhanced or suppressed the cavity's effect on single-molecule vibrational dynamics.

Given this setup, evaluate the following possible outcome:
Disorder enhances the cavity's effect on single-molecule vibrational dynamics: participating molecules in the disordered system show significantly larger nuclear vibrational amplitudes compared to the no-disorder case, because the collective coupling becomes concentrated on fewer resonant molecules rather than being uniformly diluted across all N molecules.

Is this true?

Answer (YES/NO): YES